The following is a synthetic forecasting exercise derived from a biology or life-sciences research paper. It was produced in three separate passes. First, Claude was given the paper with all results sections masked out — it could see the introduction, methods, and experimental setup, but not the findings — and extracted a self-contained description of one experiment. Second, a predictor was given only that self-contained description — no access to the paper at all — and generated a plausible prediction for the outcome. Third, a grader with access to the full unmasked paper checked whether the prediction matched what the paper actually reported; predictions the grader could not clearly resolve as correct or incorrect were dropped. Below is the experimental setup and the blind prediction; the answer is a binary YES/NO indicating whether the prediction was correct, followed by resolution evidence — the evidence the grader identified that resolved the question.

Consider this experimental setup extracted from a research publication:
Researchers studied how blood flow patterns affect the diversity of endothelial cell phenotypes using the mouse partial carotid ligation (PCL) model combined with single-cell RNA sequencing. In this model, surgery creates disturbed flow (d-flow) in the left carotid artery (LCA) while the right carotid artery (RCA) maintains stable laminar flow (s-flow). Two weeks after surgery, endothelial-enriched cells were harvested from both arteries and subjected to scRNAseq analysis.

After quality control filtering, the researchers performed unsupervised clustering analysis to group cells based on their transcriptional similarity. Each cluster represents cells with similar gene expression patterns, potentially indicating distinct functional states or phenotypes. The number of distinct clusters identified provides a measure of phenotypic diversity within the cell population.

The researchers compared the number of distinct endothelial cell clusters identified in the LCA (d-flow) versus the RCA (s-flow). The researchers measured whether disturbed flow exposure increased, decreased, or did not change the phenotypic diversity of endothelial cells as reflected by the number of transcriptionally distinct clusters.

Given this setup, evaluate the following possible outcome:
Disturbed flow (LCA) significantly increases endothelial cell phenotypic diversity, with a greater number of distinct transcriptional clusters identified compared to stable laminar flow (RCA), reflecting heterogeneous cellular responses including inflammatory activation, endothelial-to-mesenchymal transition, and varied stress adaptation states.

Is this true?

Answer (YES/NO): YES